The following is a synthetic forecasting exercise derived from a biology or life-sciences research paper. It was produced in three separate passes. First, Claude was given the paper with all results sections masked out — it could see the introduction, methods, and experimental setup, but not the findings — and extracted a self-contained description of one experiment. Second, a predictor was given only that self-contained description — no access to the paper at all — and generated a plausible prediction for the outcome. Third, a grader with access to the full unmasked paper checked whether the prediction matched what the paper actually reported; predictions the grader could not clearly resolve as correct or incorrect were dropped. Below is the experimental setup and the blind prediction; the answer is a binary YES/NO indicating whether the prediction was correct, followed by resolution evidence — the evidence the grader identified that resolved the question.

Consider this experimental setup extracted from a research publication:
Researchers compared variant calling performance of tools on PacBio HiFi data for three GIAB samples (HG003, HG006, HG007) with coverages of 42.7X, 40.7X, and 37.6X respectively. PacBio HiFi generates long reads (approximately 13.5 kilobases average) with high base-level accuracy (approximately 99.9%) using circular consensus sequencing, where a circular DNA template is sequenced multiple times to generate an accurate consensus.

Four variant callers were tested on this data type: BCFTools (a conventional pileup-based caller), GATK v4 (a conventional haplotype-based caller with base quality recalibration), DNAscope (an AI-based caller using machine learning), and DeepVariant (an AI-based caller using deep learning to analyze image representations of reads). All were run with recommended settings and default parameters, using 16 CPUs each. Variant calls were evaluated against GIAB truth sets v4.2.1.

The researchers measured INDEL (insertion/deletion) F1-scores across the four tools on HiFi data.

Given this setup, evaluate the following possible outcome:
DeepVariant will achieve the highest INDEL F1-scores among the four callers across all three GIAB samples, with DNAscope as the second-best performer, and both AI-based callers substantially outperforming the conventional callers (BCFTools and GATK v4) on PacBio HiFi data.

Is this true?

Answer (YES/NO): NO